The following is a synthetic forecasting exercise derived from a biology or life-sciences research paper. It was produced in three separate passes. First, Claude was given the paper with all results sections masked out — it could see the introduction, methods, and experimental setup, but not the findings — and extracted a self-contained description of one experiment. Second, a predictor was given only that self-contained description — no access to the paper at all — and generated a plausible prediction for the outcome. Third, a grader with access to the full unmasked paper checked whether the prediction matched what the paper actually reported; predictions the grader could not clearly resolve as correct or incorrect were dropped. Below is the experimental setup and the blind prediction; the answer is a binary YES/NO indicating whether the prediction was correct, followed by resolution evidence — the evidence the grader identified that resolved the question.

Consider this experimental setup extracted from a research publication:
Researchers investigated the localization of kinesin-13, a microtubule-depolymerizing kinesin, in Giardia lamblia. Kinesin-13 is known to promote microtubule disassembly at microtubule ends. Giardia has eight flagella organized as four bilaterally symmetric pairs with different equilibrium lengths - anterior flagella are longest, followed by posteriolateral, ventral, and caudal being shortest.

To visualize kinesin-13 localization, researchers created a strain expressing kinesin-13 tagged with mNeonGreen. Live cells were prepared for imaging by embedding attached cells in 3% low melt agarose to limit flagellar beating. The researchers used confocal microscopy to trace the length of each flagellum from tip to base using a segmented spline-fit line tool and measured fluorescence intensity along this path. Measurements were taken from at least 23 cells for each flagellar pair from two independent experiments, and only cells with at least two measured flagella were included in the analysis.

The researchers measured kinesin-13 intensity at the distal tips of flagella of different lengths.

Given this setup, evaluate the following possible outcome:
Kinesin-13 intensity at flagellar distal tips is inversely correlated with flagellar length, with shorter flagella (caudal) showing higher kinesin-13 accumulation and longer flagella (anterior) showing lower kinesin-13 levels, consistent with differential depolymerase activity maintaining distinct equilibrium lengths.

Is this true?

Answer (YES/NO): YES